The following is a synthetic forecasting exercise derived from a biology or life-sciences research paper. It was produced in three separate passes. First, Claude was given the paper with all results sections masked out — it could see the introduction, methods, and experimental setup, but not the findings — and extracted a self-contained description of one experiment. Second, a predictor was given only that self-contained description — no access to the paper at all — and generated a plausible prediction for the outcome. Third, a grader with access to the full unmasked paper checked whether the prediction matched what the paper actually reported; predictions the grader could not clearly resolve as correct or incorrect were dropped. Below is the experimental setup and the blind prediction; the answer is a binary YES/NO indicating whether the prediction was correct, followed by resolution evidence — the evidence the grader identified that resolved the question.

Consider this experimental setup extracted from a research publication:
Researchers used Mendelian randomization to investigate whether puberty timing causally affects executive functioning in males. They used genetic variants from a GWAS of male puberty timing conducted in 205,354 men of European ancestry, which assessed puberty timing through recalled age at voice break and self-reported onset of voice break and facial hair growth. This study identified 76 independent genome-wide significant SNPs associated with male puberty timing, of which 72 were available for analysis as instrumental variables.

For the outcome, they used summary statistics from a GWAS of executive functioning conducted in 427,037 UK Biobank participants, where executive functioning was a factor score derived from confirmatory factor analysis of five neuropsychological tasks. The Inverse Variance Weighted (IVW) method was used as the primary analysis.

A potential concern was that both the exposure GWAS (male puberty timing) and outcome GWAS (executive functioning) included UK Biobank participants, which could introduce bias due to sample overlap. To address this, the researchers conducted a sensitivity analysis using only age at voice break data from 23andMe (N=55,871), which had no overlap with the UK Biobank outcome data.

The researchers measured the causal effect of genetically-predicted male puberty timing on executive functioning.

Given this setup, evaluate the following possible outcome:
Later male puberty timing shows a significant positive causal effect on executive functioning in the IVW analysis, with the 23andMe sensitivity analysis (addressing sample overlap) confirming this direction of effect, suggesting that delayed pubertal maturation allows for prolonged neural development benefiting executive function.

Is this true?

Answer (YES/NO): NO